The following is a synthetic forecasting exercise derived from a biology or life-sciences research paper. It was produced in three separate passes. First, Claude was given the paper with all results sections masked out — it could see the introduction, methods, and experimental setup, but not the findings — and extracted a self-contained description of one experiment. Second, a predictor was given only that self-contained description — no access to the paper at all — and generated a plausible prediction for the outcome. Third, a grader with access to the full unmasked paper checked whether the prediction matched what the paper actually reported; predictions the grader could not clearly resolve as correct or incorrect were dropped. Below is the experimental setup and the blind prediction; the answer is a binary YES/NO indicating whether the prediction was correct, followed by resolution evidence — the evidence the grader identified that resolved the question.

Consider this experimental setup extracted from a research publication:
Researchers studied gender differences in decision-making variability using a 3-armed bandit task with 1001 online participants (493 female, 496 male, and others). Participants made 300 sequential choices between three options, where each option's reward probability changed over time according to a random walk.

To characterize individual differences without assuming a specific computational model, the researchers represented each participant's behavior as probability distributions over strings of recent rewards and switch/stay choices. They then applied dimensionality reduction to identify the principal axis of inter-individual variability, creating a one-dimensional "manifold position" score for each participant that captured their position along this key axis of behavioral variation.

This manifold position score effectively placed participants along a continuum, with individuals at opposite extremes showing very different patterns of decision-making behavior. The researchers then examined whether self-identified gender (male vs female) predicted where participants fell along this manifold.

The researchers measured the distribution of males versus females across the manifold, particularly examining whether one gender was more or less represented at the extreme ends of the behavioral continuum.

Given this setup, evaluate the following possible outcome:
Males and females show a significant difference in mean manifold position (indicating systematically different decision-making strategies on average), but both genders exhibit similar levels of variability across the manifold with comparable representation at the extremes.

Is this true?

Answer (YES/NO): NO